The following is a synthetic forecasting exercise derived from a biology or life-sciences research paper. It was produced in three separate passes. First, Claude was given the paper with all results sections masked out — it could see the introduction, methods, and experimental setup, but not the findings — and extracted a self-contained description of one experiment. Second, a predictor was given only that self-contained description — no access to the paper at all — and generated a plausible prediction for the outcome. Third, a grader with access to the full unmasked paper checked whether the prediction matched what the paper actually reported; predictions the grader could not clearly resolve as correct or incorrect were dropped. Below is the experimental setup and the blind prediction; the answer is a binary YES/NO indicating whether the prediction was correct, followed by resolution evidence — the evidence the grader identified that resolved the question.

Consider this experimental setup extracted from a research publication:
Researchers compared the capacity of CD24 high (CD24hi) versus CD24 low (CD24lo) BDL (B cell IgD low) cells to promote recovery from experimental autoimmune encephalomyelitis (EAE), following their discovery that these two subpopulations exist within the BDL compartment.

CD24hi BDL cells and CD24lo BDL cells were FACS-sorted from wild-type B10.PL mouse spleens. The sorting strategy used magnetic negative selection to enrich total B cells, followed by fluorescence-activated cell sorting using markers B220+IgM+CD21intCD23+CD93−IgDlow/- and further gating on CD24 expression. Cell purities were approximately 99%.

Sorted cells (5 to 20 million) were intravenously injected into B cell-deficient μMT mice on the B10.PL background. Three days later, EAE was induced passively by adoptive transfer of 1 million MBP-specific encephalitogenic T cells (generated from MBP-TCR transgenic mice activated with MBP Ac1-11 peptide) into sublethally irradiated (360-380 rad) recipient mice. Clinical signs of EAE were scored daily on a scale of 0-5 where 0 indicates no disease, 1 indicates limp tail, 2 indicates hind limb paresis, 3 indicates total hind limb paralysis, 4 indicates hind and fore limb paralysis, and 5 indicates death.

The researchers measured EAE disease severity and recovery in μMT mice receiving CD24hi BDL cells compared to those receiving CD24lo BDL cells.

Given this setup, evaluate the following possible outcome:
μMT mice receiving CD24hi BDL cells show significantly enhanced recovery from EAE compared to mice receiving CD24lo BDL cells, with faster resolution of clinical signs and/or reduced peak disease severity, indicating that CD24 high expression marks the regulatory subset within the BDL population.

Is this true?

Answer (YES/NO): YES